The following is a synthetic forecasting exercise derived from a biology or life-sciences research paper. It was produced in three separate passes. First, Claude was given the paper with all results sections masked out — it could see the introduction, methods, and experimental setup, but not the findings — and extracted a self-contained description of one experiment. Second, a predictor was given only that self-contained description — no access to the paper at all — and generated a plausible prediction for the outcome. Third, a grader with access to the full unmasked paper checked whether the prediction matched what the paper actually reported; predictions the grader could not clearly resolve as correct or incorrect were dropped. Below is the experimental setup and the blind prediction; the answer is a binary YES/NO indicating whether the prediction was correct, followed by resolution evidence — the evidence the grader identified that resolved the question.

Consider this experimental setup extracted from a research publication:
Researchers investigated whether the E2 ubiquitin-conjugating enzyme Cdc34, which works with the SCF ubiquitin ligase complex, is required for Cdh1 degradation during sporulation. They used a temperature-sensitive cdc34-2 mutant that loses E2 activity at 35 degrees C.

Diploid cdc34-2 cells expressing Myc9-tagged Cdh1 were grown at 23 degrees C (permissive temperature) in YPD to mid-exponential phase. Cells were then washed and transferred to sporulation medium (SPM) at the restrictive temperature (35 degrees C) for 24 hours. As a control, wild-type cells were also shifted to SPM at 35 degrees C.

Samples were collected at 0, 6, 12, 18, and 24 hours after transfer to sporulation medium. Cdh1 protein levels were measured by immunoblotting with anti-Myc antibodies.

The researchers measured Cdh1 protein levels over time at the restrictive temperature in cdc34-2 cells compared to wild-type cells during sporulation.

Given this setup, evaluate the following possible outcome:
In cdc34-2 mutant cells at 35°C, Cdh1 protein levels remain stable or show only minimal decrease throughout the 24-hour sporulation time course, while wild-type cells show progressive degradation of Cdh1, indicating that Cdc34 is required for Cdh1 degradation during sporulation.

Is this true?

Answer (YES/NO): NO